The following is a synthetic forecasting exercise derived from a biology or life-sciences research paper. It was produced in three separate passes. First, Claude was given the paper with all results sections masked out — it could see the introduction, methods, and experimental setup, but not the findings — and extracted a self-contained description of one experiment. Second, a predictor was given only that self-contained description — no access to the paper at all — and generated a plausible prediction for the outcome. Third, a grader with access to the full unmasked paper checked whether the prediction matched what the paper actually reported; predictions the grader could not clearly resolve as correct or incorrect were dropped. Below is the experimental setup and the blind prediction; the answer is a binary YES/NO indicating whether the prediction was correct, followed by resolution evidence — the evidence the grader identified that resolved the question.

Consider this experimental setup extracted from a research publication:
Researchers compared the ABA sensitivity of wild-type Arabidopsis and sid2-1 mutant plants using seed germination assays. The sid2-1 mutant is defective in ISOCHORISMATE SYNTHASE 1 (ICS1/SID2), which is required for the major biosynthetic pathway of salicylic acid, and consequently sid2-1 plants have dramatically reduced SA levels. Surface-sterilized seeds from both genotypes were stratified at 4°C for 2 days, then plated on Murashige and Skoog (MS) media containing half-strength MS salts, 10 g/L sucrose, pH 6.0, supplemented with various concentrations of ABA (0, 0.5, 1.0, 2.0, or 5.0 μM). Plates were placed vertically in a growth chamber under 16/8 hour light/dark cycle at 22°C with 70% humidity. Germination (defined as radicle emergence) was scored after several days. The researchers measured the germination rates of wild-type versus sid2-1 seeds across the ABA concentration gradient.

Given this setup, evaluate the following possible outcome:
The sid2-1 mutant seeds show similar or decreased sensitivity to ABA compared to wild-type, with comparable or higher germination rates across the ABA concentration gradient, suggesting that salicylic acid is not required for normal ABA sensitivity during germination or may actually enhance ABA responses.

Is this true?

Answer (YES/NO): NO